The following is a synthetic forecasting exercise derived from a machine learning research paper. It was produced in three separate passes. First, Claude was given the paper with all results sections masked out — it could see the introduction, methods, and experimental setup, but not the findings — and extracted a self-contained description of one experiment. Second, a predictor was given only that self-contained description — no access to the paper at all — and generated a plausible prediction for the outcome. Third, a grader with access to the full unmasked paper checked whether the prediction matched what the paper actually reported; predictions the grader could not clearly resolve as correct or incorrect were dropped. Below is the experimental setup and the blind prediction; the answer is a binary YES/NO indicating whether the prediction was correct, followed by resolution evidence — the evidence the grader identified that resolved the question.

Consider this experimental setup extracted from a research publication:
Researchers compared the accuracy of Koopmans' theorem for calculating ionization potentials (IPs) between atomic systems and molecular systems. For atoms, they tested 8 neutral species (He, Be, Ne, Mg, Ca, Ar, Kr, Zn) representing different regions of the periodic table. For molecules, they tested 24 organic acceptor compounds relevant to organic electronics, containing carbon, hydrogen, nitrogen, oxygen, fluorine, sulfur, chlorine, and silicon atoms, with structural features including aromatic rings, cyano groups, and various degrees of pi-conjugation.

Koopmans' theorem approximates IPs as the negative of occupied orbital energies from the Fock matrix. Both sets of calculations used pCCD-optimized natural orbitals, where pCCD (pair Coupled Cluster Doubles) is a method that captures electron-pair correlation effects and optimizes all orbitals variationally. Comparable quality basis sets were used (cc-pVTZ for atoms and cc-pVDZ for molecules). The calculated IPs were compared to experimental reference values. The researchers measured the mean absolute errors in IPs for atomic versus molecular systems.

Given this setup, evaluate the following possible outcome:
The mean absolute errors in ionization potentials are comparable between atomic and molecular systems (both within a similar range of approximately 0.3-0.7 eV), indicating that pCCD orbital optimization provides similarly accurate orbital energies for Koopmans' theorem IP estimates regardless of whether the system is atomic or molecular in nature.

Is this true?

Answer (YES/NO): NO